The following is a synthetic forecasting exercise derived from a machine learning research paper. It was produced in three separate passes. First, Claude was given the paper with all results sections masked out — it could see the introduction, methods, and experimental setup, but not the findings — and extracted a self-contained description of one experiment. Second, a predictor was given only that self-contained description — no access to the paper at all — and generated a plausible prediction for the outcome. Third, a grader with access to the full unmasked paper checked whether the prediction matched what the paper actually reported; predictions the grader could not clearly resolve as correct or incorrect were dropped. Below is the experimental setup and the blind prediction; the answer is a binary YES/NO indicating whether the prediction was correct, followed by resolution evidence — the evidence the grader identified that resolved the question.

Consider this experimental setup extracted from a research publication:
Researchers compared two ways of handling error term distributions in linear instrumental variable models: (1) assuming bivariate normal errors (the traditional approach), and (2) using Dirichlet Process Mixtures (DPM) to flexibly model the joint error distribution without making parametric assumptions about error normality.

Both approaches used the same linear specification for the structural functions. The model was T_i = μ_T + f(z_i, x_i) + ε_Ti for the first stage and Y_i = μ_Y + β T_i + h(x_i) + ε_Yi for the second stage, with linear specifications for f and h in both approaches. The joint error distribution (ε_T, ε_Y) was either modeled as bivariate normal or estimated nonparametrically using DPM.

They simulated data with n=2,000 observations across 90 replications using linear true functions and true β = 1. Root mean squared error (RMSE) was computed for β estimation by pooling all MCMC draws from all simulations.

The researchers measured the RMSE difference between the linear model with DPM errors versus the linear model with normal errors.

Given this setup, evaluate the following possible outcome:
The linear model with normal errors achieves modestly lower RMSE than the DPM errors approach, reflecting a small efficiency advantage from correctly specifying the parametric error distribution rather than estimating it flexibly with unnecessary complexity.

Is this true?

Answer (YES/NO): NO